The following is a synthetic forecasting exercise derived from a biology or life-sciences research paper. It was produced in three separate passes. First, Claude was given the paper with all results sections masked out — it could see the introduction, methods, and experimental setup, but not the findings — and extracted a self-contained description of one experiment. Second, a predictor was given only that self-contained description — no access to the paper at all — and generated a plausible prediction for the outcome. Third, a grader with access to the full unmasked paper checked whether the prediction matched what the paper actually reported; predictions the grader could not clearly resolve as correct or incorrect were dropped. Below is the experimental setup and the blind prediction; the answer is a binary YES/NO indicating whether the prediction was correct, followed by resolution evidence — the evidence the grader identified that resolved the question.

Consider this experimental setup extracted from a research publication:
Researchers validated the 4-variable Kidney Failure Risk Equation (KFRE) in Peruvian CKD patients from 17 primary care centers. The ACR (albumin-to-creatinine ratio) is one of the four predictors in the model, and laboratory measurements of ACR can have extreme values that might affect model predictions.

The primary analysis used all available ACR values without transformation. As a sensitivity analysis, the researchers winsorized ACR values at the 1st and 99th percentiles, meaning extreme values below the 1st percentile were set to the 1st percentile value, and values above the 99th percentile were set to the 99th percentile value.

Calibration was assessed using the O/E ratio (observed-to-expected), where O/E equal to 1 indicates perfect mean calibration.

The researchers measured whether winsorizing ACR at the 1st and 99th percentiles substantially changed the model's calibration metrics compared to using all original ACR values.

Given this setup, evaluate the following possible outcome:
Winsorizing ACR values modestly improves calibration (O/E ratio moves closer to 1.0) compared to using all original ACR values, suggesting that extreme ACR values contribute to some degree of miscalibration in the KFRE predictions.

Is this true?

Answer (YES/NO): NO